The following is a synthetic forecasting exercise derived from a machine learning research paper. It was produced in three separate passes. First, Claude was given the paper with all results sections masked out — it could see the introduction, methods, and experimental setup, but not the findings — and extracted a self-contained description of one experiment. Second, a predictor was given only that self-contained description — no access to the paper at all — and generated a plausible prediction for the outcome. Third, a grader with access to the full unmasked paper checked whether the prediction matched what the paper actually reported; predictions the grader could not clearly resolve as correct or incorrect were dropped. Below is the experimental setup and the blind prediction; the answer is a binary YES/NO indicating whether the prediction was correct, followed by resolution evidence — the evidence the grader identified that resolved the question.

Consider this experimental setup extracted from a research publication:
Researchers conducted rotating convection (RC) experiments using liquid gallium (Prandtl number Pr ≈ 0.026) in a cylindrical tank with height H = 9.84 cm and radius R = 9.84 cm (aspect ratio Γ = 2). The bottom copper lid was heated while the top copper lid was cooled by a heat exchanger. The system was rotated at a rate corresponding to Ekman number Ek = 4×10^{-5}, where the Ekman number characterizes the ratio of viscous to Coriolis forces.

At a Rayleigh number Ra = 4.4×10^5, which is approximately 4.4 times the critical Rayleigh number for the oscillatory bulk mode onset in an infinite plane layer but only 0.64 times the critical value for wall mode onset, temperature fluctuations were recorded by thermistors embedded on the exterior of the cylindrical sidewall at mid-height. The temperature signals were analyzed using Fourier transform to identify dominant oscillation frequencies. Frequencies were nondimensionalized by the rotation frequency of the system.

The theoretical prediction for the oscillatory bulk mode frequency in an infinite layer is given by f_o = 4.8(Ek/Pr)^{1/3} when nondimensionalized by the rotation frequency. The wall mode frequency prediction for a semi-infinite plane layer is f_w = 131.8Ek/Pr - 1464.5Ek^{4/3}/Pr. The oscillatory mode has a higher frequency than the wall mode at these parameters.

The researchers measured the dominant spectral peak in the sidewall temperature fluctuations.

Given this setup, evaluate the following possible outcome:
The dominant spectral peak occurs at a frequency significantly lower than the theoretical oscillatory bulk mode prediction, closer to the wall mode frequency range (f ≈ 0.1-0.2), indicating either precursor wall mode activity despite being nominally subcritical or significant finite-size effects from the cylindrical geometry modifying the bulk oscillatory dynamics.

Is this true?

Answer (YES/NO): NO